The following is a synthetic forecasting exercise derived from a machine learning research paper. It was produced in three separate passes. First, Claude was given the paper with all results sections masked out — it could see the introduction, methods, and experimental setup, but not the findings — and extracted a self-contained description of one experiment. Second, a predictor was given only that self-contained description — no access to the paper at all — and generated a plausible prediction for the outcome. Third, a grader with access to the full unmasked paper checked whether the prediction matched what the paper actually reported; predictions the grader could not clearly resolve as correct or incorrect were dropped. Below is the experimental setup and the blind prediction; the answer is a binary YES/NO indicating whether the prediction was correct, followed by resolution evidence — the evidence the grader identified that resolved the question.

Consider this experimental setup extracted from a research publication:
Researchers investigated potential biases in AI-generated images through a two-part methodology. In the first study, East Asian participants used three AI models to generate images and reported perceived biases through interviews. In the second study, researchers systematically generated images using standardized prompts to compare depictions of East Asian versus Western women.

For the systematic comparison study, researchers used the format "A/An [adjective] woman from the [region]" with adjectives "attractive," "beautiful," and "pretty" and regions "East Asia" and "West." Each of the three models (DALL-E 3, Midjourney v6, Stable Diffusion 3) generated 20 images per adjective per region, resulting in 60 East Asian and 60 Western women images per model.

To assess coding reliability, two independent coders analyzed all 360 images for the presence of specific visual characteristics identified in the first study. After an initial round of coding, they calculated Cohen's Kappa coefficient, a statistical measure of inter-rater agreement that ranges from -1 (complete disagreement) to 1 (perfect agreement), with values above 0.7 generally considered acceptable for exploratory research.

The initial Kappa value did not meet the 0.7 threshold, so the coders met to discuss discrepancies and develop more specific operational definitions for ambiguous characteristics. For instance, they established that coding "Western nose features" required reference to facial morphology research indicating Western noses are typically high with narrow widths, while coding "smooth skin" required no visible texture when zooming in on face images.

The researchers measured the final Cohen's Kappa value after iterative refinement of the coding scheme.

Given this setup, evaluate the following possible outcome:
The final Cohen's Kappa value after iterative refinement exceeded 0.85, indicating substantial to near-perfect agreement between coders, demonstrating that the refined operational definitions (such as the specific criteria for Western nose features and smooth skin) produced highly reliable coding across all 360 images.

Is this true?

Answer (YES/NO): NO